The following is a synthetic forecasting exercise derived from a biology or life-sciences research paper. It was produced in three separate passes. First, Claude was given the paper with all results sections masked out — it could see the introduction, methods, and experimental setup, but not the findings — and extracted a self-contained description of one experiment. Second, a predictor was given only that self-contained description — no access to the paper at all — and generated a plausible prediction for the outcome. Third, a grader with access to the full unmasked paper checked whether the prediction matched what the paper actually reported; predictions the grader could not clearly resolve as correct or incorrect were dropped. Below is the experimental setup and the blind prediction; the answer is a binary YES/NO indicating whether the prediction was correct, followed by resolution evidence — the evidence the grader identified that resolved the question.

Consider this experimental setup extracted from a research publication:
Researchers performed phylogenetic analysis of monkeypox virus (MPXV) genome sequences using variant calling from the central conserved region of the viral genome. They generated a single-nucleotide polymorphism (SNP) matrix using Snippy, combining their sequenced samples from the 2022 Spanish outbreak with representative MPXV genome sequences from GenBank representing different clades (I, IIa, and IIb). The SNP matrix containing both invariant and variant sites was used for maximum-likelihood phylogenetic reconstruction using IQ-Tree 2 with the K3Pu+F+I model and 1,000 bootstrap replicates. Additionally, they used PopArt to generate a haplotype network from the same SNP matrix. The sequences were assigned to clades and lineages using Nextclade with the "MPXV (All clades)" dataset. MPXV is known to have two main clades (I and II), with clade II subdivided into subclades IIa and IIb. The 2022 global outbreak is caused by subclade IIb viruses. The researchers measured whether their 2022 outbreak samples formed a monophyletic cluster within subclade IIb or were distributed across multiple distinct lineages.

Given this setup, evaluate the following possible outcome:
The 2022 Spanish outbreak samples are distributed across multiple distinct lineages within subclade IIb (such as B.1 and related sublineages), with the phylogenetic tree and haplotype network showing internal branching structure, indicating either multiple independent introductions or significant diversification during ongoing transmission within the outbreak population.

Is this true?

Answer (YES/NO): YES